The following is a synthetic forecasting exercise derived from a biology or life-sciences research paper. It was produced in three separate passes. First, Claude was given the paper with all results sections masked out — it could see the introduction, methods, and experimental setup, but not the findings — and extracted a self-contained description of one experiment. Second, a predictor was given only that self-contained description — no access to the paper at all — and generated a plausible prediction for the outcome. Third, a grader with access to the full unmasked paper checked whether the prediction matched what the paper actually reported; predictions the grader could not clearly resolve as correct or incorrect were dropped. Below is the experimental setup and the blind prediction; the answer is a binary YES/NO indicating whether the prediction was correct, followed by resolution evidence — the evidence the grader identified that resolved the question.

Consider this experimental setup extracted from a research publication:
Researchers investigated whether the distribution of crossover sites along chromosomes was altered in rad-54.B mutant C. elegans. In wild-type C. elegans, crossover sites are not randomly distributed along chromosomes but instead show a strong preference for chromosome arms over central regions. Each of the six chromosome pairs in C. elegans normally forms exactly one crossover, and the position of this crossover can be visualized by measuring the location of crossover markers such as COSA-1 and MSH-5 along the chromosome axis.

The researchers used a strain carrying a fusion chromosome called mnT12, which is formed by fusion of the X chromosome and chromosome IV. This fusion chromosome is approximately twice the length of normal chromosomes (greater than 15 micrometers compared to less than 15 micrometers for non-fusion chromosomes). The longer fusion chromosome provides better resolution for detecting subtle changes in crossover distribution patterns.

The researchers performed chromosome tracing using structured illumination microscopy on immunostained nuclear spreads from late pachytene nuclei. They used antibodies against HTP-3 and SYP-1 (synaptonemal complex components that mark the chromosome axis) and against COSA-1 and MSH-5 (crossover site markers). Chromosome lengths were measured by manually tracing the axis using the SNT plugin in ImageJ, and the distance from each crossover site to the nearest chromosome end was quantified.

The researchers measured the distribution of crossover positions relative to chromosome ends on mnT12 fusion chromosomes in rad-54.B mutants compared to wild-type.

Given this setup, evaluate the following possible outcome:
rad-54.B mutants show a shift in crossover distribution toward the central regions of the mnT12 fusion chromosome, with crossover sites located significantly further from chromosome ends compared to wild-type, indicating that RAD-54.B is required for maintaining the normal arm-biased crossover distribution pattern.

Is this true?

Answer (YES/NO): NO